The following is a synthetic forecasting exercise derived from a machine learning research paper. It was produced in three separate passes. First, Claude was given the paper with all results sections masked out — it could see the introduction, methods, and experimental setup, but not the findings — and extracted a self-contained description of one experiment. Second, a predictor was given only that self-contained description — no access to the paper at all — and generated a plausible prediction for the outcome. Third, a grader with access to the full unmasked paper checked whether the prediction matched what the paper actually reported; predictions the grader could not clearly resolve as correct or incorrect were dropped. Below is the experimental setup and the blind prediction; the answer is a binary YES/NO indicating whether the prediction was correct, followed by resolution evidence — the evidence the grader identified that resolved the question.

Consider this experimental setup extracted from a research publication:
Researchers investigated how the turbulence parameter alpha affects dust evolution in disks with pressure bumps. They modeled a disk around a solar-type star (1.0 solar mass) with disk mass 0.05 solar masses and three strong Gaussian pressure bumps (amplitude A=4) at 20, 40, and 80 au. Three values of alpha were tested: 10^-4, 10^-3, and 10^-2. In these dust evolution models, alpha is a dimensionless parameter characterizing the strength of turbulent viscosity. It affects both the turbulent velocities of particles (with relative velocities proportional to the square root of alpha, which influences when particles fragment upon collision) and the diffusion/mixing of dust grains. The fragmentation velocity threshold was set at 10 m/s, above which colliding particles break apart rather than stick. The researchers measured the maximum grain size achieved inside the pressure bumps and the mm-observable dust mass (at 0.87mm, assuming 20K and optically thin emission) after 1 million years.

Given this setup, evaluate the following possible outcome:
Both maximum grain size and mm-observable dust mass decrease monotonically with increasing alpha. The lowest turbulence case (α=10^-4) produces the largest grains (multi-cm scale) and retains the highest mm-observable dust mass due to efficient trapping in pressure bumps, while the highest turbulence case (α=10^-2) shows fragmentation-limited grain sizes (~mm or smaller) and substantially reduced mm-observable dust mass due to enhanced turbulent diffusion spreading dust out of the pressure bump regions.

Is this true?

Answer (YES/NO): NO